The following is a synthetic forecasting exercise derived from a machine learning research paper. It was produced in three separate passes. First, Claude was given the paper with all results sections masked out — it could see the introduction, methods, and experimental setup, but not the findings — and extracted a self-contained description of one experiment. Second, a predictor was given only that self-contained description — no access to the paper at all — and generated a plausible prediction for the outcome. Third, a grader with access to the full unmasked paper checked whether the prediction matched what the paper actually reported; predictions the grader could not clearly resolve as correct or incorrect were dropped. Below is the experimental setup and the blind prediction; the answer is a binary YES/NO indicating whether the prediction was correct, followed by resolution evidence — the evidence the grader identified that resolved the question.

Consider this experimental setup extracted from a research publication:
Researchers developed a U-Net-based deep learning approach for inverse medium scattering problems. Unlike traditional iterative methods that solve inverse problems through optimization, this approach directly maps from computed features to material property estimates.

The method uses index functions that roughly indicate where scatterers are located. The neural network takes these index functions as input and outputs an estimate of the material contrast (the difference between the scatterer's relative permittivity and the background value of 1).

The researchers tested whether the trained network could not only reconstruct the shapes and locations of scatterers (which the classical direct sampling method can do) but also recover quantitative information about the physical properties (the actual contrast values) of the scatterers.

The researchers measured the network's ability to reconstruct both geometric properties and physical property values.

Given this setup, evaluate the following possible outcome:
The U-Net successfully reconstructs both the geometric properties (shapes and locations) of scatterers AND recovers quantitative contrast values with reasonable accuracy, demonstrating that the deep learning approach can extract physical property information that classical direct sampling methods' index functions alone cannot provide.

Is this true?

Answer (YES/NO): YES